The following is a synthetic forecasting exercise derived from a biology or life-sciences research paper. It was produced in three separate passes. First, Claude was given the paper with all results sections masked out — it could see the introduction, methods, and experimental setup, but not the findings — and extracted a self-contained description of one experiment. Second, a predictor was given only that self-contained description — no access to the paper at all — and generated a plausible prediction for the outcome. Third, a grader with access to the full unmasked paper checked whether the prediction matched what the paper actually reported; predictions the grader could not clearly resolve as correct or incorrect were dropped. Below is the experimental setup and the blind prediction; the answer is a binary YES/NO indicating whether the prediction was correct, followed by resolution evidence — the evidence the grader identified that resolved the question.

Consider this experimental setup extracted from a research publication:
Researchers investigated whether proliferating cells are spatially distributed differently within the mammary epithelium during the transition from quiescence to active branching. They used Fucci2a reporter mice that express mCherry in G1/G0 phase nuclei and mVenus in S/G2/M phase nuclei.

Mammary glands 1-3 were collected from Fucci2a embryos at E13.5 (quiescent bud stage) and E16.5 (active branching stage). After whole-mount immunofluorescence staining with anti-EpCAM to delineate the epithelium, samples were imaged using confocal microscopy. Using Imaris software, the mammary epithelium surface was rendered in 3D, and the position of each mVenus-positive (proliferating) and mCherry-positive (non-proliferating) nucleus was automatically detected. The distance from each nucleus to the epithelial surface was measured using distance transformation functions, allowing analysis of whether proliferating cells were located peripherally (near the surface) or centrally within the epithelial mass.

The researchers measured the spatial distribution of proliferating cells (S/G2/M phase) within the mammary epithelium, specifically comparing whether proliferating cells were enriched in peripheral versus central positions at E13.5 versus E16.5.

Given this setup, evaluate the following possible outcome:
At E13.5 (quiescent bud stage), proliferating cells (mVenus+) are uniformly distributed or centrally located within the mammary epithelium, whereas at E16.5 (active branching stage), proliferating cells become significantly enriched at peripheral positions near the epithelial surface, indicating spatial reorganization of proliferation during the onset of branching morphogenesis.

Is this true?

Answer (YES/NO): YES